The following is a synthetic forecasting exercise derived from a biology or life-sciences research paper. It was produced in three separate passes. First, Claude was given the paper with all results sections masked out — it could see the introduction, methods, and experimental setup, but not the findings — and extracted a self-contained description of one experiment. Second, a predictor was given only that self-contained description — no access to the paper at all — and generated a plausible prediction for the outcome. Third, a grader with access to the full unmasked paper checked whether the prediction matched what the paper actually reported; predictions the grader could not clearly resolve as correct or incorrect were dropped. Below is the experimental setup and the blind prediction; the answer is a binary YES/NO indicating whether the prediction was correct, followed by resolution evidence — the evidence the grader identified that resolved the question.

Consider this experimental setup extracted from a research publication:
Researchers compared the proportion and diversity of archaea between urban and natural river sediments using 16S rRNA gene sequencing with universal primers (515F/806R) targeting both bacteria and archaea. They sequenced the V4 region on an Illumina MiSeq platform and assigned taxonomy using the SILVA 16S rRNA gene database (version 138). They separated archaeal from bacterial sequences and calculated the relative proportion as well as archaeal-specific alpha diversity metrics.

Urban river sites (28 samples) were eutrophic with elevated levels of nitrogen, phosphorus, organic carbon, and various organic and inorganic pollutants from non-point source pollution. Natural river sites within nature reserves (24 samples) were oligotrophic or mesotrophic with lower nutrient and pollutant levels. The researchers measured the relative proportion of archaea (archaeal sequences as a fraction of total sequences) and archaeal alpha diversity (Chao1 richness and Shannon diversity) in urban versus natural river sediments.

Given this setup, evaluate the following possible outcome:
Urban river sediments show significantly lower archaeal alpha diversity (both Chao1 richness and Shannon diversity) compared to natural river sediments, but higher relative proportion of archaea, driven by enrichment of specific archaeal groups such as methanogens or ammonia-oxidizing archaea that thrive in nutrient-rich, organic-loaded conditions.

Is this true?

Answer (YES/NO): NO